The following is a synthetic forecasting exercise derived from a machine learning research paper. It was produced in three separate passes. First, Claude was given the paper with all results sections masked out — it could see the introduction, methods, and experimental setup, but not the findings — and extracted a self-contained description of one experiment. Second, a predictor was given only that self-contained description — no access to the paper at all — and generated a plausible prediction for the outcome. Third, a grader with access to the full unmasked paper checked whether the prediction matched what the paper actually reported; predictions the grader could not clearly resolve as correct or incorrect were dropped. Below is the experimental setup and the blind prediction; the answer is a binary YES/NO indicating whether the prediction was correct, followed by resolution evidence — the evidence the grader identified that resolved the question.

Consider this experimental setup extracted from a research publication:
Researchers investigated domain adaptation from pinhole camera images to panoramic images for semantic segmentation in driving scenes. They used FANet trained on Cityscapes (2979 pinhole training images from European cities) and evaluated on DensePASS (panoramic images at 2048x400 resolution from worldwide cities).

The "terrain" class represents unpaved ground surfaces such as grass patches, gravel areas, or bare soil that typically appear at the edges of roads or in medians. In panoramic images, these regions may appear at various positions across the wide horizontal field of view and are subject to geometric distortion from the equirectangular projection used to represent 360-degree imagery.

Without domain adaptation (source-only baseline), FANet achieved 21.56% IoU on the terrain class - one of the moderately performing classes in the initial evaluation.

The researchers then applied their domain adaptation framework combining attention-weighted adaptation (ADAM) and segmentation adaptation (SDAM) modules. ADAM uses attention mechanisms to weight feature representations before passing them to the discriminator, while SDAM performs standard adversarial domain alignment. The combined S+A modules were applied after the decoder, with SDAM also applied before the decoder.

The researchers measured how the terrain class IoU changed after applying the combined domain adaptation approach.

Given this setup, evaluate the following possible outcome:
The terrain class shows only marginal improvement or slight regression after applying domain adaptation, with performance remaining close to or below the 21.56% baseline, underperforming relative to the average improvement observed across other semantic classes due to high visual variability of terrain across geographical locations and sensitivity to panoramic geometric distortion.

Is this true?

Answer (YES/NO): YES